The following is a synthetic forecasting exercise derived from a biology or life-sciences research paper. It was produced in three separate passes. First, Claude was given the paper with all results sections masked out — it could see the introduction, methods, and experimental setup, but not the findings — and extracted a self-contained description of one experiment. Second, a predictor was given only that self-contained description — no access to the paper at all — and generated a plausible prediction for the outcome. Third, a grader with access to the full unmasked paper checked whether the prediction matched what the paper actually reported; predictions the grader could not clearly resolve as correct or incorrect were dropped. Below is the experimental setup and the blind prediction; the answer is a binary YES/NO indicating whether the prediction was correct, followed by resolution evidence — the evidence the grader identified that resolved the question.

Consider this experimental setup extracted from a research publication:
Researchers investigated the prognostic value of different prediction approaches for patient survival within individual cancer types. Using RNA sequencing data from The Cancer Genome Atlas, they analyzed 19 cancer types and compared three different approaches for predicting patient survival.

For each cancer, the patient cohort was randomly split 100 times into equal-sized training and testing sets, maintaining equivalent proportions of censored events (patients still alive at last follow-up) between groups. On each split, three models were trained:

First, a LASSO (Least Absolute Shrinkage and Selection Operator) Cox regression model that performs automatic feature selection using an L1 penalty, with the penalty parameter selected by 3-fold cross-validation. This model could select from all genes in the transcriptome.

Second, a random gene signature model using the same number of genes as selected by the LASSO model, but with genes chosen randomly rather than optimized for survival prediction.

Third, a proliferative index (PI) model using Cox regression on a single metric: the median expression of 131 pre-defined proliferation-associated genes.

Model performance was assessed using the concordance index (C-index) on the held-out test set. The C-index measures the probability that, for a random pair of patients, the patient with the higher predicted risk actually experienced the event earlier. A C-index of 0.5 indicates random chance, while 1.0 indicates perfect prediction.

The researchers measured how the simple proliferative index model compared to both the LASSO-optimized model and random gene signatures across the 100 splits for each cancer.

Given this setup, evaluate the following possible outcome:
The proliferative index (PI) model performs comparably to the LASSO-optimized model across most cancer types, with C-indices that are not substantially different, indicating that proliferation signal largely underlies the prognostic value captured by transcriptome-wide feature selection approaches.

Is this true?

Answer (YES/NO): NO